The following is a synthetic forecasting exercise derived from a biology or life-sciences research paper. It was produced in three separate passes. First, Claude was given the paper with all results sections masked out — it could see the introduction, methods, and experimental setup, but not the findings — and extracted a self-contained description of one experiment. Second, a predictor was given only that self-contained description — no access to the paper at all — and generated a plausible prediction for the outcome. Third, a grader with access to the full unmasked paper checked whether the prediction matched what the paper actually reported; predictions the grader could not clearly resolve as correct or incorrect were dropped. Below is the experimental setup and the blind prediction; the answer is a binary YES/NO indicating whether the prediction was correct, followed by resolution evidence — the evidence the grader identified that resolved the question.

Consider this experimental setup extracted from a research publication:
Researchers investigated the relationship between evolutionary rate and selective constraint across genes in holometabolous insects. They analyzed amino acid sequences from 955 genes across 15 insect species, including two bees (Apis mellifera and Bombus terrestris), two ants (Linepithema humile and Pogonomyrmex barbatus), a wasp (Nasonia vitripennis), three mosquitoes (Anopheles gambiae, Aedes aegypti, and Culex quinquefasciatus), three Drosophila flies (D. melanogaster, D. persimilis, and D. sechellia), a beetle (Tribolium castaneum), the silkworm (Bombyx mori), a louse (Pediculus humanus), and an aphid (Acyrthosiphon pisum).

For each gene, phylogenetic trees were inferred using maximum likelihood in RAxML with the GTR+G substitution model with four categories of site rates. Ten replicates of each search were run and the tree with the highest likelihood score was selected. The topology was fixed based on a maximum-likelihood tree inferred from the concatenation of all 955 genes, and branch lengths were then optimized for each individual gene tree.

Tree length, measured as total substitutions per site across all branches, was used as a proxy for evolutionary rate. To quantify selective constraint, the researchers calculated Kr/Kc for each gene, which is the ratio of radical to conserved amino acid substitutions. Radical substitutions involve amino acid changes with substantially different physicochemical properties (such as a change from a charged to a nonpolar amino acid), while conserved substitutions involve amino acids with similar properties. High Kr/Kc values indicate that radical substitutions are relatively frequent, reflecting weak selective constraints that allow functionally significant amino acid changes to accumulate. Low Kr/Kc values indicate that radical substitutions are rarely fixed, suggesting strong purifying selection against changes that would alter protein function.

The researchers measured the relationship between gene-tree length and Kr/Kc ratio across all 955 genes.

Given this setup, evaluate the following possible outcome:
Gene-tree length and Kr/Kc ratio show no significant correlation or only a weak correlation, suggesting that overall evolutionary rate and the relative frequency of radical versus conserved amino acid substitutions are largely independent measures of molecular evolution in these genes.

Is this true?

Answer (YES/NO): NO